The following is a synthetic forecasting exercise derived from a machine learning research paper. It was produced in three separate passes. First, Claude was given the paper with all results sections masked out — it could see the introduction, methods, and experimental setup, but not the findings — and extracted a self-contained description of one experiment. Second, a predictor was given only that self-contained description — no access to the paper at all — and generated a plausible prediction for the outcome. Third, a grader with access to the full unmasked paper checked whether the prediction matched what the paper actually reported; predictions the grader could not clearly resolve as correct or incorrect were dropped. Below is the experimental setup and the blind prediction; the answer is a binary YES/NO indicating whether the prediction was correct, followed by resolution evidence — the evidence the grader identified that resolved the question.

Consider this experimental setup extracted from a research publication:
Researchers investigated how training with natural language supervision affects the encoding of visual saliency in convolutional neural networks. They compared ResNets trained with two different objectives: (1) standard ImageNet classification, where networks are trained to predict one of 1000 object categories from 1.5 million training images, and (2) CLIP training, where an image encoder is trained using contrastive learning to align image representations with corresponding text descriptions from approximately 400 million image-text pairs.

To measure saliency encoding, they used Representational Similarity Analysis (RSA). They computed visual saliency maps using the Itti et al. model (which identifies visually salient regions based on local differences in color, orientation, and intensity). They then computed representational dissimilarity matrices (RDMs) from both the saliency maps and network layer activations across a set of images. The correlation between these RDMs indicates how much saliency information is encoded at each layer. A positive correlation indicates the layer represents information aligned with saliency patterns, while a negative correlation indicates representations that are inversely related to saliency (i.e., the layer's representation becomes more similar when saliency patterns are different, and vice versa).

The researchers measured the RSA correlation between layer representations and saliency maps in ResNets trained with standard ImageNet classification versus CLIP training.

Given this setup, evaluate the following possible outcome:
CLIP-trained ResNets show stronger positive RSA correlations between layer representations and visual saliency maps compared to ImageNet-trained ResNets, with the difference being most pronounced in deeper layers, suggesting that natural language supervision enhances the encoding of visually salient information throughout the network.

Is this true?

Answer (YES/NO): NO